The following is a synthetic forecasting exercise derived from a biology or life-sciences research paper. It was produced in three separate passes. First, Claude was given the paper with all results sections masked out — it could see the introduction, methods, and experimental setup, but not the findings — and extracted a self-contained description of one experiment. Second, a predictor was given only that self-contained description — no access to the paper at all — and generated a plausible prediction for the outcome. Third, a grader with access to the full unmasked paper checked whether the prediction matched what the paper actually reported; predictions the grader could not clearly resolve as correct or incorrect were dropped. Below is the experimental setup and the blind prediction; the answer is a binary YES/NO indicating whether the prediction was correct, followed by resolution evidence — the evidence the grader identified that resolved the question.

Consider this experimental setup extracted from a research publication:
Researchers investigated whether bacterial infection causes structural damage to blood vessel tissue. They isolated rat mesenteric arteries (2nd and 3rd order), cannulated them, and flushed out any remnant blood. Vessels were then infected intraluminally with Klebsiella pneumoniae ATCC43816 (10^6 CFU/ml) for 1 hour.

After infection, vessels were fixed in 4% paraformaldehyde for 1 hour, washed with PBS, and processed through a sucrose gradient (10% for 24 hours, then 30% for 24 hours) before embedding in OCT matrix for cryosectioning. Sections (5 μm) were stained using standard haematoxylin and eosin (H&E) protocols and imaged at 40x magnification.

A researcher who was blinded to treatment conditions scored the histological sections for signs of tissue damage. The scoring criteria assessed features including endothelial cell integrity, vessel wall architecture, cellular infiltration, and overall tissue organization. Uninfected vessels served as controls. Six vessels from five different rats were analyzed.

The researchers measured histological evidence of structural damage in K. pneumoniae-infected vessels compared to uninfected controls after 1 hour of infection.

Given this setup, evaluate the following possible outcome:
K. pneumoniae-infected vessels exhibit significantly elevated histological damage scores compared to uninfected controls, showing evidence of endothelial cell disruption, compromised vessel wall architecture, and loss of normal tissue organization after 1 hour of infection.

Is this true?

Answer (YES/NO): NO